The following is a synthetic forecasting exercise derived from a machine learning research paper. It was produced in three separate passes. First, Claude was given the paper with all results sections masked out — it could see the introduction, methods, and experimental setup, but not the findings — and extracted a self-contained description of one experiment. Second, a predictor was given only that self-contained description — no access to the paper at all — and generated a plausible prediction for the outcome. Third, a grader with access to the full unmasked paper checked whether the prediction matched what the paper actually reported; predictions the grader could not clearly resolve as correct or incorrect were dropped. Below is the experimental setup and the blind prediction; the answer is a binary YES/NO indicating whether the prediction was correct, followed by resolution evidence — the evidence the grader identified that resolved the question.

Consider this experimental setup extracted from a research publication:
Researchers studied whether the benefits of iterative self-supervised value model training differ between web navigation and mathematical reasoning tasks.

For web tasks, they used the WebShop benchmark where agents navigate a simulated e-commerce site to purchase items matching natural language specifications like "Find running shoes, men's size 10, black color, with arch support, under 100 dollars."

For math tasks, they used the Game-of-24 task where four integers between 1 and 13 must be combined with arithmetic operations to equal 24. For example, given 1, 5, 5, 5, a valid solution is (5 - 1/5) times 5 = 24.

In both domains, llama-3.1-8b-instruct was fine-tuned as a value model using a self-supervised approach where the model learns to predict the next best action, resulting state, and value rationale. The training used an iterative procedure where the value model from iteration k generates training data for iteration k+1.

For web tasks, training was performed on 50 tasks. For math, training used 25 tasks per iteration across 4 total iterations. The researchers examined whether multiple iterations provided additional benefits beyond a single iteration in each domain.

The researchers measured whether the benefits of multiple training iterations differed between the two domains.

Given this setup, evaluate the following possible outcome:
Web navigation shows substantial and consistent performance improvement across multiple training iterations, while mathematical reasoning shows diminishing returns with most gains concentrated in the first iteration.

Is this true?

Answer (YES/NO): NO